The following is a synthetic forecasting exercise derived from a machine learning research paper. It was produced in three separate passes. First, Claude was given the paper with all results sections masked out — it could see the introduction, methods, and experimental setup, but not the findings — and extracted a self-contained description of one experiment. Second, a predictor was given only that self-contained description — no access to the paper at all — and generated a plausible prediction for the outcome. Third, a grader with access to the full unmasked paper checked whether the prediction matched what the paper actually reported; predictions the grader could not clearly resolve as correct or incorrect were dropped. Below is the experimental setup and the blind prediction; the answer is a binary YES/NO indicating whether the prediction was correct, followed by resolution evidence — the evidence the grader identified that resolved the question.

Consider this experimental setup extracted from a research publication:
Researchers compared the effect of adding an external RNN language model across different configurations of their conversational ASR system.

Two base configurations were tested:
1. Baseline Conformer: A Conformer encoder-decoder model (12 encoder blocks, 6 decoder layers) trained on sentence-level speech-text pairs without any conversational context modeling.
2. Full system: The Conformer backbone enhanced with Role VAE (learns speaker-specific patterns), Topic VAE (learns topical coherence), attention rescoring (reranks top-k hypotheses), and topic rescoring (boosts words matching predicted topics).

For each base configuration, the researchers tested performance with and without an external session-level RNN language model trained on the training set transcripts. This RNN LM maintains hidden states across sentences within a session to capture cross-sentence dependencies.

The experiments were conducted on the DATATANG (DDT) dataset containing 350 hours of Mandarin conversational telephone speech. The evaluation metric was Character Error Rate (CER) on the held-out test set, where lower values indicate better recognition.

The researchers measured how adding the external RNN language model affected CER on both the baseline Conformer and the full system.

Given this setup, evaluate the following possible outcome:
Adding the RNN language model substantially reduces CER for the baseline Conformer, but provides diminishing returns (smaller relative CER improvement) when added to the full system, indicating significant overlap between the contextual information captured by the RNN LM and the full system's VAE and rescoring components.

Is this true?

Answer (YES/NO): NO